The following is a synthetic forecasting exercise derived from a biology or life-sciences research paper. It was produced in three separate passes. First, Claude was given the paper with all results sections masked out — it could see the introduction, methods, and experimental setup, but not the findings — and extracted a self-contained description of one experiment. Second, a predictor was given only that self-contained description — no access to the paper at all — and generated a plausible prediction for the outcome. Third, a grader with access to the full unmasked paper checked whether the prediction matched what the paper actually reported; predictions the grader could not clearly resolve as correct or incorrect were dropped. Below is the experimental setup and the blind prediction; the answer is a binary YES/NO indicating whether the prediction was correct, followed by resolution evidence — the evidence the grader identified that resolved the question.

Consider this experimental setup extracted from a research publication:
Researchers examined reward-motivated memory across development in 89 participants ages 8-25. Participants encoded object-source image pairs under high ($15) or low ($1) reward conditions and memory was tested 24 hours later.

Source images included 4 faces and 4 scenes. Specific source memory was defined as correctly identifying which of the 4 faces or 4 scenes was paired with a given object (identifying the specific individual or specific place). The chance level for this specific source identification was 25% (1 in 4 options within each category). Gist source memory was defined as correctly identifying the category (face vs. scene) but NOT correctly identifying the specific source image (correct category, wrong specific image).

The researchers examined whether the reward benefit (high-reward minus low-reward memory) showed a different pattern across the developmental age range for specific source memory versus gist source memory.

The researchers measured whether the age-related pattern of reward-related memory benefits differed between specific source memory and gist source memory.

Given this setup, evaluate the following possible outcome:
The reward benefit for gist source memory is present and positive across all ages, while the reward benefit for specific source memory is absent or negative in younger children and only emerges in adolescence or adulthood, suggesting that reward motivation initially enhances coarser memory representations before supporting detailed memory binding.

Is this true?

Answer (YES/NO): NO